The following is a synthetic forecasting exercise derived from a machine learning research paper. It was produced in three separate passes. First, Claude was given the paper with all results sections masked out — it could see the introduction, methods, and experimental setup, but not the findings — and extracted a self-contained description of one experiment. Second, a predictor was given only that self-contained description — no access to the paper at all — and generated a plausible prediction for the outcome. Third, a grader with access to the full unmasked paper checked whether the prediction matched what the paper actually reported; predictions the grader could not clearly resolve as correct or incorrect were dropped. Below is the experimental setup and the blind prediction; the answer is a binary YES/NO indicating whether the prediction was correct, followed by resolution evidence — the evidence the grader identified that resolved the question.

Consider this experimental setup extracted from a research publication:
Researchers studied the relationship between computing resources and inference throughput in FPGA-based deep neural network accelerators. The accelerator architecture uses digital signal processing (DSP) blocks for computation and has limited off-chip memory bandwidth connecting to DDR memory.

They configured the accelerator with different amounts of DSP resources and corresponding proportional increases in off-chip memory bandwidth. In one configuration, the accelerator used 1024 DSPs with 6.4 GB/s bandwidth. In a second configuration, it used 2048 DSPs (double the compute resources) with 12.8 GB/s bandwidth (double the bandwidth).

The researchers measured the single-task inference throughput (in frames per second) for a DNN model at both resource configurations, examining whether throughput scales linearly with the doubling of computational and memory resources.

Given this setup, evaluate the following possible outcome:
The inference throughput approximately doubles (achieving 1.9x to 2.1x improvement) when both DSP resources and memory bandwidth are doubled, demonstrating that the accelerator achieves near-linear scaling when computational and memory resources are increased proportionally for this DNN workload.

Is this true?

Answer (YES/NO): NO